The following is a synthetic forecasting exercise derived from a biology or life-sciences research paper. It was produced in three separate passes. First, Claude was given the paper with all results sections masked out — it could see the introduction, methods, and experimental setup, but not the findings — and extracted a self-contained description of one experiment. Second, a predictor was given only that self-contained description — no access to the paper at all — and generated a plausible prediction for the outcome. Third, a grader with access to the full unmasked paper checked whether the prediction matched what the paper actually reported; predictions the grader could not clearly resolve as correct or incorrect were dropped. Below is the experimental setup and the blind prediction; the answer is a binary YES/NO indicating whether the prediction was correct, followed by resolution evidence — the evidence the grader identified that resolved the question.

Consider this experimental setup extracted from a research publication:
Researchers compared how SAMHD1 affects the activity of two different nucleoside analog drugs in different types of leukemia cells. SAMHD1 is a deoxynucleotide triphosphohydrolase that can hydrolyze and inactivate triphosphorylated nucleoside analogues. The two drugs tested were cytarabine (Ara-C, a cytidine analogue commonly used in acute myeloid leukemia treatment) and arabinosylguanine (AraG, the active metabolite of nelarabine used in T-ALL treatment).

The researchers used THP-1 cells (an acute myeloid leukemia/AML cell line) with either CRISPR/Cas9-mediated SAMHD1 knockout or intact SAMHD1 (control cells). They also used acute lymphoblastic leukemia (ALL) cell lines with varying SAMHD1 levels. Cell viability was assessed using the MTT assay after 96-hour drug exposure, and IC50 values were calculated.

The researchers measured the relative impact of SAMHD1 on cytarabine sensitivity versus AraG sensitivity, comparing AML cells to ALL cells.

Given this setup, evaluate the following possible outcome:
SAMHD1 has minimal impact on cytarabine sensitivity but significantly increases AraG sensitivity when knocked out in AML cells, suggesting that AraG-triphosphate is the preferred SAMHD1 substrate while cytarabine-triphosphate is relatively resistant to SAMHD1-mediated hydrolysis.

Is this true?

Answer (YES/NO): NO